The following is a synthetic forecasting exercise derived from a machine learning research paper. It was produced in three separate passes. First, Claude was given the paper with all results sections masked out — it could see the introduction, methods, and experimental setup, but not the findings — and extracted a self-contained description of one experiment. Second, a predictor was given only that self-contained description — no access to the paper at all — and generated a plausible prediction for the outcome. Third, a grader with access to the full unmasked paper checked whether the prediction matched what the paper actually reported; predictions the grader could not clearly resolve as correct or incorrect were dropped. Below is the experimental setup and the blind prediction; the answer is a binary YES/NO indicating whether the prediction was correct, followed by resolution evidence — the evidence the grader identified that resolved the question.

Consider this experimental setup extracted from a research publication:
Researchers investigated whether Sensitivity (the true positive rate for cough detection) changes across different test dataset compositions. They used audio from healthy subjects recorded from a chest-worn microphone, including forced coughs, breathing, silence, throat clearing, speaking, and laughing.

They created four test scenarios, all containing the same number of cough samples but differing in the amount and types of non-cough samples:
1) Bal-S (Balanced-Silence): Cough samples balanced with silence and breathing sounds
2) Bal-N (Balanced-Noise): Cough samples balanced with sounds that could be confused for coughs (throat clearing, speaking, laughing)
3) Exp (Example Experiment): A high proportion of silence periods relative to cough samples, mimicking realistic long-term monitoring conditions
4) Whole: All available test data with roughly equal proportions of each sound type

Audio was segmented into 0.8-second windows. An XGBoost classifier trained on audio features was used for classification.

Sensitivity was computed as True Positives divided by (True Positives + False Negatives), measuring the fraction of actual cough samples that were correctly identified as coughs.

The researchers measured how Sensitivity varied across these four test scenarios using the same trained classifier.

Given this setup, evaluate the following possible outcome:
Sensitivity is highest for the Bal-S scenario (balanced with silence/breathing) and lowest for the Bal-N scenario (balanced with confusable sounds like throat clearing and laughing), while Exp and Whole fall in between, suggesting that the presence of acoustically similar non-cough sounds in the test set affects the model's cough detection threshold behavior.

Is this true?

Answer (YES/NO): NO